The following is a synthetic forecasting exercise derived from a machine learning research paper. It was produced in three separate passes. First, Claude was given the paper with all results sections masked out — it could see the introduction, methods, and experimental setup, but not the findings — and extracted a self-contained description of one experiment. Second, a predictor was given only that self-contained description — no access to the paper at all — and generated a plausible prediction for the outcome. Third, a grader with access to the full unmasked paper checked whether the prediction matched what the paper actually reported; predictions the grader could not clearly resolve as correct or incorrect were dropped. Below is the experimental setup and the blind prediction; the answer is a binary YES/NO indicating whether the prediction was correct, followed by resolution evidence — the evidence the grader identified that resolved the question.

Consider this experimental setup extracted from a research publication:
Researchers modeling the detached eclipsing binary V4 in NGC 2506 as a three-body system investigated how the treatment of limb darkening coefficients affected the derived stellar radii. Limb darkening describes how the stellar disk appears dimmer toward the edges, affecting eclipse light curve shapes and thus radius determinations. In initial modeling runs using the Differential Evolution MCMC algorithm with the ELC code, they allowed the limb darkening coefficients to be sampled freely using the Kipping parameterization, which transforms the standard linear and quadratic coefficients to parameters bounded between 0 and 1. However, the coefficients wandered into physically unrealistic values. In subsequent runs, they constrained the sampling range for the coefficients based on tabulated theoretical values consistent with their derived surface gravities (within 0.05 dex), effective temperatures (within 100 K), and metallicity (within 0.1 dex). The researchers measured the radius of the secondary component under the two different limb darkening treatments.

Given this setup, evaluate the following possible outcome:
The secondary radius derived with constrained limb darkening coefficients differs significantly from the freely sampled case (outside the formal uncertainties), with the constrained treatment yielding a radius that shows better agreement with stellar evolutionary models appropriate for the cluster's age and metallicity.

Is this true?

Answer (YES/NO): YES